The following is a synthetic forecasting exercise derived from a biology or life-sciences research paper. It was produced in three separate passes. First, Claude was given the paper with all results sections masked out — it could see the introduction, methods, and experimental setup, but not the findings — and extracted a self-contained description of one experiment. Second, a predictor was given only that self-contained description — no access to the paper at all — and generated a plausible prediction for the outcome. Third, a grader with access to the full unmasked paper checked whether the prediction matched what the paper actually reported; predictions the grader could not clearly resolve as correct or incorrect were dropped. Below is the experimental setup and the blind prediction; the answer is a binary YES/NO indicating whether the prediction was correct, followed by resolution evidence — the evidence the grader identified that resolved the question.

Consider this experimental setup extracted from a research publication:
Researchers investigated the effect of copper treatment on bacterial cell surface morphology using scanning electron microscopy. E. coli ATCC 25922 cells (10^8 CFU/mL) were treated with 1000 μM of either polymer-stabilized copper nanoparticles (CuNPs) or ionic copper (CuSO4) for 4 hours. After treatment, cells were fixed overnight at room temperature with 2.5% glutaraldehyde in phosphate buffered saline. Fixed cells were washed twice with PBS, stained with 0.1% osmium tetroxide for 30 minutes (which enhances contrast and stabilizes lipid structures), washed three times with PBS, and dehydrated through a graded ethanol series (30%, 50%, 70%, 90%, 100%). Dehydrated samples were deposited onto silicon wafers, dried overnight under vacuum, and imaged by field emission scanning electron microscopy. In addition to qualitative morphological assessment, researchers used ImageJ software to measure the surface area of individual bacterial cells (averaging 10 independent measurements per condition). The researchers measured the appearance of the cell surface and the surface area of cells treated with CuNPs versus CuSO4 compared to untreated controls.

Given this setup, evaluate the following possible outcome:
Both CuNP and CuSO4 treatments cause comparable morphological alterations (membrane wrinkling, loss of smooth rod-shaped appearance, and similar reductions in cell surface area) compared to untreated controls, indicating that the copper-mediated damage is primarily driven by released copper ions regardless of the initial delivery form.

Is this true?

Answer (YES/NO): NO